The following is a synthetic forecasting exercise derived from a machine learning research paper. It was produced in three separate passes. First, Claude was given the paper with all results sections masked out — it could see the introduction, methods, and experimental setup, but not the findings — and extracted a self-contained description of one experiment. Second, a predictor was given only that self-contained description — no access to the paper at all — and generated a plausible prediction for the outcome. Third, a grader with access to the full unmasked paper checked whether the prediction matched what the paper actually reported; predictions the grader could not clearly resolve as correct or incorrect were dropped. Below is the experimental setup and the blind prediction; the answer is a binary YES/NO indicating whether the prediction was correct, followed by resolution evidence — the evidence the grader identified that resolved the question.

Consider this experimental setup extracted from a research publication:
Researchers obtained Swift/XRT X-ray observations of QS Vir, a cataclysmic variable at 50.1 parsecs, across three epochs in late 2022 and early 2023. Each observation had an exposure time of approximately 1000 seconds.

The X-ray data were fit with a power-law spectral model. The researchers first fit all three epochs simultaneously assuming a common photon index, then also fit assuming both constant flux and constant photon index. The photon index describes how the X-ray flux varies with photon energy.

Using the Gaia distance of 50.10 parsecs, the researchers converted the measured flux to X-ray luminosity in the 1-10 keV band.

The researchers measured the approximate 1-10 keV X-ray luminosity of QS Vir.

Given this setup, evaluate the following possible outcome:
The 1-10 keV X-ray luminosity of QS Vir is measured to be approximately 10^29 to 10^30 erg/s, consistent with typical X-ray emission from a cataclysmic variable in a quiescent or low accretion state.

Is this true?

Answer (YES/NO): YES